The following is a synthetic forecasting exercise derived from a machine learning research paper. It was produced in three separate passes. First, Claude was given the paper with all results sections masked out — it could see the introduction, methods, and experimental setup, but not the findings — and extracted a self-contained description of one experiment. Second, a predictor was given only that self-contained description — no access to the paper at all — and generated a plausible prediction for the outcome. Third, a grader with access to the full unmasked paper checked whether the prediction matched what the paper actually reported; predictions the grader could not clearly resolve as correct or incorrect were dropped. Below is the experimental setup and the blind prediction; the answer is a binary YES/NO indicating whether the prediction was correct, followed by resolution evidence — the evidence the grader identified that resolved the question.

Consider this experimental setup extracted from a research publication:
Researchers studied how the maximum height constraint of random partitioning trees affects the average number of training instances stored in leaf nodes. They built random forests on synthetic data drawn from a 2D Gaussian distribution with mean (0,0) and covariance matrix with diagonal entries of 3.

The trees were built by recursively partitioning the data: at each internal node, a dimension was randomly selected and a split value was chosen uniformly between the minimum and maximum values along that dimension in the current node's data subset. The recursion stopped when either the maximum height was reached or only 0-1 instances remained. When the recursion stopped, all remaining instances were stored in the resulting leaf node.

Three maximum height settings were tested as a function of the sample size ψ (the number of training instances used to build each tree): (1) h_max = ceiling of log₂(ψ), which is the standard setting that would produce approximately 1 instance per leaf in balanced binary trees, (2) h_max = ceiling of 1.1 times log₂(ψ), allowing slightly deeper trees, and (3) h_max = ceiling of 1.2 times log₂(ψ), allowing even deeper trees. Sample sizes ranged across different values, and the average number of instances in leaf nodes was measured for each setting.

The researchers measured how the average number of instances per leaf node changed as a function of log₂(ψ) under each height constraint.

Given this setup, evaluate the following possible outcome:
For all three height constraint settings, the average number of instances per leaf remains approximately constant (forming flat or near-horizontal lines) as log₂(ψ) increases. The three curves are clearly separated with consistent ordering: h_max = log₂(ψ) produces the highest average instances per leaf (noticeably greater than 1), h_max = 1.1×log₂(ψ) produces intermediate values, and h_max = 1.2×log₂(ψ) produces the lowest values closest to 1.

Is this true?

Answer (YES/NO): NO